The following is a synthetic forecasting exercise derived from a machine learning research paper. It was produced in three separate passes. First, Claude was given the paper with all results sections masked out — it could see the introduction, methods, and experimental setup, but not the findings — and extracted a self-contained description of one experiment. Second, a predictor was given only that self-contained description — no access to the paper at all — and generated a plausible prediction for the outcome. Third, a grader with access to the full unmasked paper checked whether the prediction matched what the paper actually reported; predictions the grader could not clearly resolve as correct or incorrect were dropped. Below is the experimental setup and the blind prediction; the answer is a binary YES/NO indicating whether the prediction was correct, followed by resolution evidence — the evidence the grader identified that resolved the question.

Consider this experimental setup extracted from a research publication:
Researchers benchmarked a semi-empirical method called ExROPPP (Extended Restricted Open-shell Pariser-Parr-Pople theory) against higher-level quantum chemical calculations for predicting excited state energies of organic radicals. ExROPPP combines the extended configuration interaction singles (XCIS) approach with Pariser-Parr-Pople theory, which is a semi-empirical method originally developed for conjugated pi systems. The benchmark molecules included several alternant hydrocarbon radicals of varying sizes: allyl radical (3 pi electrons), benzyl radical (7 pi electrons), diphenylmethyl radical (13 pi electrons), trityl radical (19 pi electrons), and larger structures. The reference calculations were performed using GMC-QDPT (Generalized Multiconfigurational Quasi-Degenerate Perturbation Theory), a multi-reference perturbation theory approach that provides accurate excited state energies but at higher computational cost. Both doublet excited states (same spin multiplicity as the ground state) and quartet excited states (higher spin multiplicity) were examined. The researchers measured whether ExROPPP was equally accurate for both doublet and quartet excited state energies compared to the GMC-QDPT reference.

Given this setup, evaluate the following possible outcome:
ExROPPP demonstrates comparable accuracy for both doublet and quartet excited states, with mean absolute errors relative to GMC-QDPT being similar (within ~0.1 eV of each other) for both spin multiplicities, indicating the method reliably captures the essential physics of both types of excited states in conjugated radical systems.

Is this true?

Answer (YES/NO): NO